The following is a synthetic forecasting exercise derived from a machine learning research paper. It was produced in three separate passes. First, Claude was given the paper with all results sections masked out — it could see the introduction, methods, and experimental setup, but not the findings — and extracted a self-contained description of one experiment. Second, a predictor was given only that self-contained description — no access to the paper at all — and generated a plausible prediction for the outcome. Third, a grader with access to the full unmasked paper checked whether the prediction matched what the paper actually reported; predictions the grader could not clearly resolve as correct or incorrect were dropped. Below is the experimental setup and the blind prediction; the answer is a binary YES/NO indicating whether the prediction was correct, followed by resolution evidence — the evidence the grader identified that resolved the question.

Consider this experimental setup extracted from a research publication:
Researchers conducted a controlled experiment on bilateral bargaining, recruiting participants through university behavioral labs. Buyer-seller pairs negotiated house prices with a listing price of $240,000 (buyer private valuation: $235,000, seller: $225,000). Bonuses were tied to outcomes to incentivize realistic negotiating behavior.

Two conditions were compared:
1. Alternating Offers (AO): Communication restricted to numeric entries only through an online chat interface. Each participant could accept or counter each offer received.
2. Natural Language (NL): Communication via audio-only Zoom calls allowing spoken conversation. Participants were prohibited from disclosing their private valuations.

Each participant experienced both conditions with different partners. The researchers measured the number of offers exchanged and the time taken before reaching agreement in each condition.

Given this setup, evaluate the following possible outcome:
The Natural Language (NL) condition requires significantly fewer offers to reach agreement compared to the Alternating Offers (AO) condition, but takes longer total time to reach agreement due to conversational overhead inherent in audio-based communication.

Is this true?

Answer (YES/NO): NO